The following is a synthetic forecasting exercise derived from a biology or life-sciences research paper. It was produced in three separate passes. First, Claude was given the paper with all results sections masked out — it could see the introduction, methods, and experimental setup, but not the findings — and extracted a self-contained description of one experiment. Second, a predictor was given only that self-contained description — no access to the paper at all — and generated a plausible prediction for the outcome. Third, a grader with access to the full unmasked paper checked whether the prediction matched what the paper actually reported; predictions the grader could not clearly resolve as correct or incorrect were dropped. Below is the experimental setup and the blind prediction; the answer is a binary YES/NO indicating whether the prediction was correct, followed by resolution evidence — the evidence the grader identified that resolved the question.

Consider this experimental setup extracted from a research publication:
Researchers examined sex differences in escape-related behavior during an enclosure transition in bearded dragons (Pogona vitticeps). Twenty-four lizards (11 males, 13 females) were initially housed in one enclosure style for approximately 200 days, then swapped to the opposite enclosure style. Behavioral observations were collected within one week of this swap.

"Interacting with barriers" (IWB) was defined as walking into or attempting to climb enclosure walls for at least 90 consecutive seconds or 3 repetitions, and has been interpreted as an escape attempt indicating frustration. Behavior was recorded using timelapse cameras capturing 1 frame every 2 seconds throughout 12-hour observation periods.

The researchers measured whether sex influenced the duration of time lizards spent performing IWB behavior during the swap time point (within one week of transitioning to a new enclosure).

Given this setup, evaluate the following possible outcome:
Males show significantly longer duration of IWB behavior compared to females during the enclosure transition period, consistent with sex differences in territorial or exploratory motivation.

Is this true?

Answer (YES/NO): NO